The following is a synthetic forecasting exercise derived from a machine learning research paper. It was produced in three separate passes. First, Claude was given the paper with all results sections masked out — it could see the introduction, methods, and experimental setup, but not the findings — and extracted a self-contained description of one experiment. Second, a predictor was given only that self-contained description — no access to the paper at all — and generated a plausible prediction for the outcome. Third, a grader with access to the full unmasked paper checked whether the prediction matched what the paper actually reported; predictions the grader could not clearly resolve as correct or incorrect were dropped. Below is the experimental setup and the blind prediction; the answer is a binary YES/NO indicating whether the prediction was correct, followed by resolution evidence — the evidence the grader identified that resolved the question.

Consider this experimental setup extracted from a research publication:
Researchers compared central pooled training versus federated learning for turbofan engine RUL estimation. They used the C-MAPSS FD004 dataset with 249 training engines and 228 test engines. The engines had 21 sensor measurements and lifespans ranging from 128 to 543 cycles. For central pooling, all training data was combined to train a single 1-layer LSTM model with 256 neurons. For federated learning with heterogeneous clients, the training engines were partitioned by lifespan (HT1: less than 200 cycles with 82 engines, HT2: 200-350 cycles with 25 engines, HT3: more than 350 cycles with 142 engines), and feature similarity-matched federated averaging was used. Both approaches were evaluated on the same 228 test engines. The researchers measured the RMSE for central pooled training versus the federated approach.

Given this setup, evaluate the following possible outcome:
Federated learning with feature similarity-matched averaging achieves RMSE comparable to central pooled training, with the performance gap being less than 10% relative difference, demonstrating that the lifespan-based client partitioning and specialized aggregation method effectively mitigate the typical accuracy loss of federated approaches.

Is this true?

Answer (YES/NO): YES